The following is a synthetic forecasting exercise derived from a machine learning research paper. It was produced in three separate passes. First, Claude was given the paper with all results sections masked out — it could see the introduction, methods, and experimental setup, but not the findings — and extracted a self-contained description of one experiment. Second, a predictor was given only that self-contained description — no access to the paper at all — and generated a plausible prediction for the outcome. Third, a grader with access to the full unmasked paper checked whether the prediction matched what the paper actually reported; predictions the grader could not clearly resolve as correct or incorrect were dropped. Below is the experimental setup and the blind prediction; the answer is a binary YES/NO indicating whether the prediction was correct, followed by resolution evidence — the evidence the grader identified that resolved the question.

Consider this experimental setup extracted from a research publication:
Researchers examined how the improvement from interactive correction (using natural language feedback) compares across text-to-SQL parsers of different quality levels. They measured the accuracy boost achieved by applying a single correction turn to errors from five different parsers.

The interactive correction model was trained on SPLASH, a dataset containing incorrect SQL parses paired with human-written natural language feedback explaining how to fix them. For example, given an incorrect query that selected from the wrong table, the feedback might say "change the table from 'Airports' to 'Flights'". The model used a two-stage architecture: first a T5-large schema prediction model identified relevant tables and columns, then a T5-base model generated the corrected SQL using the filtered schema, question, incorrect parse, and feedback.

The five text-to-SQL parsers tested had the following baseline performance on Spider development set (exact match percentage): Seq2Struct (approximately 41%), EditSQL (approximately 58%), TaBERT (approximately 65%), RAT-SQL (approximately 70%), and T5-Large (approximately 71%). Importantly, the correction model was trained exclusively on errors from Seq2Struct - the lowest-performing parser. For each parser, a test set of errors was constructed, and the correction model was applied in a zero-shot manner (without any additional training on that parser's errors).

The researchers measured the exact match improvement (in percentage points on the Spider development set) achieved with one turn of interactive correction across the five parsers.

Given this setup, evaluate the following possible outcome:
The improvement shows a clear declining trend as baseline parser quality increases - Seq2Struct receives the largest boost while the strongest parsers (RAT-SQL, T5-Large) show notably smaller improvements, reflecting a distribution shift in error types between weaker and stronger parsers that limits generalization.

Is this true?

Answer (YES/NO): YES